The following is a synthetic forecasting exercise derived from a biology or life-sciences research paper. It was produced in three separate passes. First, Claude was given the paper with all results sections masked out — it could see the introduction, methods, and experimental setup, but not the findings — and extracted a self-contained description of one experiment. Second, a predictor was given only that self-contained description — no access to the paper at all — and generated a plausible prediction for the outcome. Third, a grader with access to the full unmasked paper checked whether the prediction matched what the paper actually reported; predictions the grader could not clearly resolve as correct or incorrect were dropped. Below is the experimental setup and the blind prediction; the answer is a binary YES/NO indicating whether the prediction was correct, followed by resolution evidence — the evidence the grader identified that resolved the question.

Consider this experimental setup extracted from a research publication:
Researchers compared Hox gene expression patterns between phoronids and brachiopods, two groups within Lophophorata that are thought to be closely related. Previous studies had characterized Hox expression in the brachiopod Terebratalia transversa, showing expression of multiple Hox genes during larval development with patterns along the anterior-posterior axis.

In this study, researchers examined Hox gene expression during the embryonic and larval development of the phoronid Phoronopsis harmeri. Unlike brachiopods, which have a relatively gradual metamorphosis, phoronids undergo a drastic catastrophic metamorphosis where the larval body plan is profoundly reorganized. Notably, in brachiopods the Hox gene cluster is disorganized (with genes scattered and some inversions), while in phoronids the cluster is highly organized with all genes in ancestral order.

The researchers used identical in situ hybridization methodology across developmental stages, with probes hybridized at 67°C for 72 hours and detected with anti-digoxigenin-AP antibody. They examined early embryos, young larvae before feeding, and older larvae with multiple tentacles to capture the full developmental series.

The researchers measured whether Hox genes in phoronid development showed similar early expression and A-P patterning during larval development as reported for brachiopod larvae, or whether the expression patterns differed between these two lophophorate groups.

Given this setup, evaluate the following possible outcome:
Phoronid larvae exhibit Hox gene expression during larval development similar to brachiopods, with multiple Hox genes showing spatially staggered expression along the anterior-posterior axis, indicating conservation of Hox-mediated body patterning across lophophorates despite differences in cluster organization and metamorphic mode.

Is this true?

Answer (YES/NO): NO